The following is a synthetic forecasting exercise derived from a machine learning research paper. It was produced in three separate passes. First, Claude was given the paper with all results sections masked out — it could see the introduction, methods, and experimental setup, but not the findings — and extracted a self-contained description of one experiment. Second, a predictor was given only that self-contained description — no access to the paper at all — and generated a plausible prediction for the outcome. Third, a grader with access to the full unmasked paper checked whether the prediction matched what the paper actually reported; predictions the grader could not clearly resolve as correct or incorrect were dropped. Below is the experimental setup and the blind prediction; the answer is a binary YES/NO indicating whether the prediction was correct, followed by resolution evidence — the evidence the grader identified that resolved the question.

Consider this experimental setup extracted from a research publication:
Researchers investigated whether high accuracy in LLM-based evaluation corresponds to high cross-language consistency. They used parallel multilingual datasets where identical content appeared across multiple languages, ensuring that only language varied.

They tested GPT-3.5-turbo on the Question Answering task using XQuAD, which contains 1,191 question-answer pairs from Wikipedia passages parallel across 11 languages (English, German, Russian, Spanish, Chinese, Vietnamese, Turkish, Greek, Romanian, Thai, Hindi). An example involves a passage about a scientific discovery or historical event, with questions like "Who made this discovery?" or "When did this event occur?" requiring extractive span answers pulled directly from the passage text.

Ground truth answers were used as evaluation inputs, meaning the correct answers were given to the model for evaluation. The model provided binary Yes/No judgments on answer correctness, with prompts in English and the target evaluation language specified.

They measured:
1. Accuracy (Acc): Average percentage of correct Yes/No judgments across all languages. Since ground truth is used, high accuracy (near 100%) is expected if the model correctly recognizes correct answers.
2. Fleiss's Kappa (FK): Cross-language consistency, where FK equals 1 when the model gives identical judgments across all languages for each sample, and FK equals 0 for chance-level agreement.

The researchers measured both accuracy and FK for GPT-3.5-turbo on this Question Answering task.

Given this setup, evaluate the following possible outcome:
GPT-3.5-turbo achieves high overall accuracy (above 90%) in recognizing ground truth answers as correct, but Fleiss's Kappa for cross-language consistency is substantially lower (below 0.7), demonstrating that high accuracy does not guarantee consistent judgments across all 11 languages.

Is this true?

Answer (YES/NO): YES